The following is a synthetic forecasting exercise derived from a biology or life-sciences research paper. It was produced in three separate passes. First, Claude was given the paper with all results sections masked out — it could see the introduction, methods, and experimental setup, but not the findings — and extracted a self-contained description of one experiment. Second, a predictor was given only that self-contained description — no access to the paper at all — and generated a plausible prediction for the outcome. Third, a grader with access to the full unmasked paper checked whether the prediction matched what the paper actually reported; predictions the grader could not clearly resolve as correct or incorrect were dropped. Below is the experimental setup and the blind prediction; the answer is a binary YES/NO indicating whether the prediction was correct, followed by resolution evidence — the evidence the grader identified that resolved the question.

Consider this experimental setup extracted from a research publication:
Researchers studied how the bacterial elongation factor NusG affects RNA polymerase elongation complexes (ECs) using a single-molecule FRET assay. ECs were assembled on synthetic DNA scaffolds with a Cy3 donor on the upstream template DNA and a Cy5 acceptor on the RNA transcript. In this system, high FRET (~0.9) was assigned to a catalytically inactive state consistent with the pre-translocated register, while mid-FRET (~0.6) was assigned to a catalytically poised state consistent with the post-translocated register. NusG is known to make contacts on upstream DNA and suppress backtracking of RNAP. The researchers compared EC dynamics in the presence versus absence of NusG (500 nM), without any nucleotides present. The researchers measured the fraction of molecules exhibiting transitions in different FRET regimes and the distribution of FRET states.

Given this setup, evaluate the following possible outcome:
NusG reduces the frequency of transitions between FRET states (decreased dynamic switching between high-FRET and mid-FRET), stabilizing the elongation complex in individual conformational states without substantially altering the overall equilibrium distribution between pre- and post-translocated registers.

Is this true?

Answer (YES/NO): NO